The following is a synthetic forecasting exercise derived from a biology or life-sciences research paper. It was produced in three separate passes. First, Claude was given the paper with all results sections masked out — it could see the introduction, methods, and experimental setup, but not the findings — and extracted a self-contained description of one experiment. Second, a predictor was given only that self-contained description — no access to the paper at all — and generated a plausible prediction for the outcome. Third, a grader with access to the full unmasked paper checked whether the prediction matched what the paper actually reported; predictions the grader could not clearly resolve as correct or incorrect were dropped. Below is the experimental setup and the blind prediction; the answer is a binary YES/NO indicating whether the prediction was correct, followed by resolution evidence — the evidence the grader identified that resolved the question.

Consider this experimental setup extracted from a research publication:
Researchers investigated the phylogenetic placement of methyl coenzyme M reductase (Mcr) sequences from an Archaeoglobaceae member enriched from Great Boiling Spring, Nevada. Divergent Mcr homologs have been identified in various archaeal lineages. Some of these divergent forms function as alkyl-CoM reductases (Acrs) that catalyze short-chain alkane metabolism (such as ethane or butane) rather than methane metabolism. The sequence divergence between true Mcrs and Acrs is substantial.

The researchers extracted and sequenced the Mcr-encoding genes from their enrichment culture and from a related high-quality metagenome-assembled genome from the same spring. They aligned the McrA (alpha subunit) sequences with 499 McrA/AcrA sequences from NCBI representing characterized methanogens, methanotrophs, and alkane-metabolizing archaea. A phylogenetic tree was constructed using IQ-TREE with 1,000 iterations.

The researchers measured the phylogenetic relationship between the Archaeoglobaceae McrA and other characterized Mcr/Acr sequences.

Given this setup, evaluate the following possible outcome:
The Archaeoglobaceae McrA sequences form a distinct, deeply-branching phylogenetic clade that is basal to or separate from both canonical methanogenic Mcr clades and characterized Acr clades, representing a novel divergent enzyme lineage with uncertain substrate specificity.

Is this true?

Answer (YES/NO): NO